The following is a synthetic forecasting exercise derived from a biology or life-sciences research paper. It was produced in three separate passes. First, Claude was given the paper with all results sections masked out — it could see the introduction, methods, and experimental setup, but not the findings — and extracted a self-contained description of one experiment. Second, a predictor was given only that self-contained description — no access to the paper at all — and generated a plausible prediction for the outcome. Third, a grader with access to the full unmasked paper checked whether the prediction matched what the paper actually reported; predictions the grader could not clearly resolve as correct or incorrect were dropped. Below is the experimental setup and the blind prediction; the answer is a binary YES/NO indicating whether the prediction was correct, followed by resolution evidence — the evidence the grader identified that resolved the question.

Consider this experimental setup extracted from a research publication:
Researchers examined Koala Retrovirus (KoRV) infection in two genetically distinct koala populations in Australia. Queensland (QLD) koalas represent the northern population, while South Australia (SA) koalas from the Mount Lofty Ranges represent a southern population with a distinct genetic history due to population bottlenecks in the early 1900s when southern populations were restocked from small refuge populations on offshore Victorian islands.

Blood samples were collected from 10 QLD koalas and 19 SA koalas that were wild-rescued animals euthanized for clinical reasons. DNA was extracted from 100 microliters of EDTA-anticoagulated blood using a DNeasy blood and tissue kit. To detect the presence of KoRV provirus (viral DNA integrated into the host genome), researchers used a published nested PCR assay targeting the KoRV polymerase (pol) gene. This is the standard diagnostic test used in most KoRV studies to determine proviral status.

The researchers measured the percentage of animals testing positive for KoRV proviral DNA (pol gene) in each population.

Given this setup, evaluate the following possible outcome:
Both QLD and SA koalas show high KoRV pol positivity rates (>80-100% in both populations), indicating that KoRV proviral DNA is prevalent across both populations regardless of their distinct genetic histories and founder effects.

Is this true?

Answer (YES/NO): NO